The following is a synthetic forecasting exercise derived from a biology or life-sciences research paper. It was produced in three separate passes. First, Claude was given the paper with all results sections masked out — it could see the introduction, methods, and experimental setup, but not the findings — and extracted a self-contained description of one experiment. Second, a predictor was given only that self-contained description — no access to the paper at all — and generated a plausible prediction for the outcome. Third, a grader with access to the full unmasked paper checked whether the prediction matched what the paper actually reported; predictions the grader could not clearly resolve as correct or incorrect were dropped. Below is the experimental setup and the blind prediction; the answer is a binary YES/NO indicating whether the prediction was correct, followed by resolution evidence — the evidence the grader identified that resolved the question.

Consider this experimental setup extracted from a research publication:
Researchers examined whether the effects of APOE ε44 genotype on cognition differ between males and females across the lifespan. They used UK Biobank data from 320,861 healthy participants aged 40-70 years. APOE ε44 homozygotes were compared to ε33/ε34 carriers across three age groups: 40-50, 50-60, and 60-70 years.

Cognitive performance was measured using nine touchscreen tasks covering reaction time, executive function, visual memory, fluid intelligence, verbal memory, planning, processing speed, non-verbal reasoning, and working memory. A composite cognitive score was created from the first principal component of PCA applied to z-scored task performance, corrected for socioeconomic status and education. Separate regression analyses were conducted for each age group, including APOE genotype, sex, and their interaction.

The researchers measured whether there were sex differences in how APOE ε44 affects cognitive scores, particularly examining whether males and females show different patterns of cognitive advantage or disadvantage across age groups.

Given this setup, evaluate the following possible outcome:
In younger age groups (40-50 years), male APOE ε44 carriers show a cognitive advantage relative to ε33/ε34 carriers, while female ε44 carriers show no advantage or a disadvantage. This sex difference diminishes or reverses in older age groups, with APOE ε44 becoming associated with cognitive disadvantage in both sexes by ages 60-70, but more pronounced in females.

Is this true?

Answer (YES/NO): NO